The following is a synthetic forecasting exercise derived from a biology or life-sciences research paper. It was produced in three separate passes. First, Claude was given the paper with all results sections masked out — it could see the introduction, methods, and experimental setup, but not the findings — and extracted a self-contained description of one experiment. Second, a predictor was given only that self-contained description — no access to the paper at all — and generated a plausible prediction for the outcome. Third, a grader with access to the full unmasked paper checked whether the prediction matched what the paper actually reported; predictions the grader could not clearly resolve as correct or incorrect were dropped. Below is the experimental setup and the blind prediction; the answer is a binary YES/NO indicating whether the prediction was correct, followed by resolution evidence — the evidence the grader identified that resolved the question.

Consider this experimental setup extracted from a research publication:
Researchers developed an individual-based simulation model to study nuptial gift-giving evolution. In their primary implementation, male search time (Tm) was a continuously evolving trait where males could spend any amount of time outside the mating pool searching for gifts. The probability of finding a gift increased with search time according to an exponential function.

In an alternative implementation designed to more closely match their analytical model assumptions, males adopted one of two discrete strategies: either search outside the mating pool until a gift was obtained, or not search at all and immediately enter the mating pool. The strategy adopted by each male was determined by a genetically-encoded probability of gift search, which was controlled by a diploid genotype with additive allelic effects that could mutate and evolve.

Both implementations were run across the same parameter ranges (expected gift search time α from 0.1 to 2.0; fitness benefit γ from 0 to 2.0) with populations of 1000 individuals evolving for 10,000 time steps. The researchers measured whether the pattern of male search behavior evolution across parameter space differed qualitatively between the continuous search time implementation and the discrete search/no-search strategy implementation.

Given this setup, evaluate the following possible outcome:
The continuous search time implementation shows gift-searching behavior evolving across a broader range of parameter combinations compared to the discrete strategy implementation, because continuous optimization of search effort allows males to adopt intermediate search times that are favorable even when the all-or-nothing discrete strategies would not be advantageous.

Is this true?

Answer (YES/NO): NO